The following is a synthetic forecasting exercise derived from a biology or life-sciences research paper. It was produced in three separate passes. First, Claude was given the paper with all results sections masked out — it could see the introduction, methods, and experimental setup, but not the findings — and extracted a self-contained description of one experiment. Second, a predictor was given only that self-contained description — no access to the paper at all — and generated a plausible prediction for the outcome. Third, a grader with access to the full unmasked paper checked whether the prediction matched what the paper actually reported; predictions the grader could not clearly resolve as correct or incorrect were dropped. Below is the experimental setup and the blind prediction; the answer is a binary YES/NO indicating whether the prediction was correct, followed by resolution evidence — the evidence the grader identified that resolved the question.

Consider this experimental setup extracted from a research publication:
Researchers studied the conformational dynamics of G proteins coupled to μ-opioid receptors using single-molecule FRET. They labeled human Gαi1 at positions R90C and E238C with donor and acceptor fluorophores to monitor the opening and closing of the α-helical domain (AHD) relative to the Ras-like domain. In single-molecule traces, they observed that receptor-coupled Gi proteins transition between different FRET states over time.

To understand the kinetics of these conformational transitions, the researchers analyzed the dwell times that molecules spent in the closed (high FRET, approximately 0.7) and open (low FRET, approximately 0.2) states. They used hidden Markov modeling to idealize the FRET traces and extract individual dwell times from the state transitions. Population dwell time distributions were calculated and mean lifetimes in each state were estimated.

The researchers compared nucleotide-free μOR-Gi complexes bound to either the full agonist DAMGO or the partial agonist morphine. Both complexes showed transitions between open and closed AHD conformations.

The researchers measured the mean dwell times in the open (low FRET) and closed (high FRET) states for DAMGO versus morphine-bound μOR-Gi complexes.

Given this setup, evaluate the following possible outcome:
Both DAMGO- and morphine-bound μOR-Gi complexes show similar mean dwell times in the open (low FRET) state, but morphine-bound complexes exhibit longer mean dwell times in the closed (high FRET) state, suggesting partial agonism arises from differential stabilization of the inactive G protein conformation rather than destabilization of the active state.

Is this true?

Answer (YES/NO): YES